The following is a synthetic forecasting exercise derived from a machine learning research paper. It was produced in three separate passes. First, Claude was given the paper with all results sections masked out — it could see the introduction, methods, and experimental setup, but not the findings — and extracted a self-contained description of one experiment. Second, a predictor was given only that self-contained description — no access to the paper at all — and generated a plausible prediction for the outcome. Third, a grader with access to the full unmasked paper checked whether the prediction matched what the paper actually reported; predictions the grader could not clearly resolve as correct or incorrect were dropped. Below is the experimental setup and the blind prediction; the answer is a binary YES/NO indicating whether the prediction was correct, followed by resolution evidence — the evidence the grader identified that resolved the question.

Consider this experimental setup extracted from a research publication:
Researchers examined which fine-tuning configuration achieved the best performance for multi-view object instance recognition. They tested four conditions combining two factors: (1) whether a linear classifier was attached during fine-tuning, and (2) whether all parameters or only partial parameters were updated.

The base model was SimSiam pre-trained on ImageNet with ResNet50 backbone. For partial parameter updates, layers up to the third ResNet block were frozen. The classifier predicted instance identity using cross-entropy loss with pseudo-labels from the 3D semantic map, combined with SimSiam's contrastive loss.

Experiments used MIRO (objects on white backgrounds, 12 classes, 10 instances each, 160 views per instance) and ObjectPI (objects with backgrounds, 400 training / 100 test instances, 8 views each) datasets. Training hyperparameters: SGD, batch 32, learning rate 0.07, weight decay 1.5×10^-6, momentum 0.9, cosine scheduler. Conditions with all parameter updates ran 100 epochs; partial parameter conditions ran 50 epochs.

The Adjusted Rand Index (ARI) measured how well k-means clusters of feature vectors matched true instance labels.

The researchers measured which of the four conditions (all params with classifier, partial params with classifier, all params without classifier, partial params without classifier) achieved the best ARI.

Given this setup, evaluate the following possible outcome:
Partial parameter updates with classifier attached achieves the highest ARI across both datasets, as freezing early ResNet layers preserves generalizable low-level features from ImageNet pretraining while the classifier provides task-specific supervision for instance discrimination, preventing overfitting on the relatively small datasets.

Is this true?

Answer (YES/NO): YES